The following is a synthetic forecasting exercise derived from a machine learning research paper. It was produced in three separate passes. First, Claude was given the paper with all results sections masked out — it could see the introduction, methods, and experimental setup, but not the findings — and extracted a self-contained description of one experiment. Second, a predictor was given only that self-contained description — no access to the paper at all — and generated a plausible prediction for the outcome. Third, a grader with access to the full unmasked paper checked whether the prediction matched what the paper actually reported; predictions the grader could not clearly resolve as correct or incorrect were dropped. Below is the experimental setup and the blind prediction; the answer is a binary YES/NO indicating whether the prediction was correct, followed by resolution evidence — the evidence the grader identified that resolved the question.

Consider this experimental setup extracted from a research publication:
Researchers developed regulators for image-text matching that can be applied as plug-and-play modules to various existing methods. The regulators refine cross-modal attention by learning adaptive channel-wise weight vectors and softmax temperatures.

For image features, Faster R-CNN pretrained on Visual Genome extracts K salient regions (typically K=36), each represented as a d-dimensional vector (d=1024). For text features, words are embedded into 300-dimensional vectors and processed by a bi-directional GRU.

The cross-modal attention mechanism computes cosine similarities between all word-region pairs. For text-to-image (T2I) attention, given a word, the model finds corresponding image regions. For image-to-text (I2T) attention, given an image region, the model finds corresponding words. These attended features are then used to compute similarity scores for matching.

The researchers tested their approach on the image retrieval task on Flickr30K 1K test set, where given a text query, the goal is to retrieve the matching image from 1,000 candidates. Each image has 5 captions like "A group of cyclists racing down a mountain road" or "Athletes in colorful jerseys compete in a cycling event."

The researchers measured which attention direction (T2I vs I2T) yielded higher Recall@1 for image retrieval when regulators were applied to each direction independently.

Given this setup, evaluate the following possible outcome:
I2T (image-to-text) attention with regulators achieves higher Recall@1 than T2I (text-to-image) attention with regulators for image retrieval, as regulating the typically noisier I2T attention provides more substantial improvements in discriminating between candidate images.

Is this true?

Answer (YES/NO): NO